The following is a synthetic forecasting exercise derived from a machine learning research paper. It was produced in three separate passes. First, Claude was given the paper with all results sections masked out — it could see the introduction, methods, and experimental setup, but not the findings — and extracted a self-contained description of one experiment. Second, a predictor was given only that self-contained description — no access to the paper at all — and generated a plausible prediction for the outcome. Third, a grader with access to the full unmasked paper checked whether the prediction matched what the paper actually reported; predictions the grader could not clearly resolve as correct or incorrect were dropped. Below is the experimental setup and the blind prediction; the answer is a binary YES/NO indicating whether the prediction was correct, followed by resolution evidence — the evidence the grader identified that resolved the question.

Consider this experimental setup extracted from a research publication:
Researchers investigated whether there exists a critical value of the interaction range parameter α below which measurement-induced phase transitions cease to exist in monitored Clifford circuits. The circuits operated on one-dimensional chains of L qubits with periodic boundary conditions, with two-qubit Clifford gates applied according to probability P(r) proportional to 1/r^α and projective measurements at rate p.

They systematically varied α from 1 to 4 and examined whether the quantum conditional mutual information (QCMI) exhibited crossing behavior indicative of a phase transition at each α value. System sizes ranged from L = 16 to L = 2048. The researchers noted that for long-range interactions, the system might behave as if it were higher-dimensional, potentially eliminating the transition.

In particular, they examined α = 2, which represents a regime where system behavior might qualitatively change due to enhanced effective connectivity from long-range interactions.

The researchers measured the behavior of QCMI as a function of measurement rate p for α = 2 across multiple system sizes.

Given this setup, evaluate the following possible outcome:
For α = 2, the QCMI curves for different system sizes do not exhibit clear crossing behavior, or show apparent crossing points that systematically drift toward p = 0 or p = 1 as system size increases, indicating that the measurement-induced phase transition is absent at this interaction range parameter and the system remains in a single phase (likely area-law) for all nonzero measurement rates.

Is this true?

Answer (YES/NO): NO